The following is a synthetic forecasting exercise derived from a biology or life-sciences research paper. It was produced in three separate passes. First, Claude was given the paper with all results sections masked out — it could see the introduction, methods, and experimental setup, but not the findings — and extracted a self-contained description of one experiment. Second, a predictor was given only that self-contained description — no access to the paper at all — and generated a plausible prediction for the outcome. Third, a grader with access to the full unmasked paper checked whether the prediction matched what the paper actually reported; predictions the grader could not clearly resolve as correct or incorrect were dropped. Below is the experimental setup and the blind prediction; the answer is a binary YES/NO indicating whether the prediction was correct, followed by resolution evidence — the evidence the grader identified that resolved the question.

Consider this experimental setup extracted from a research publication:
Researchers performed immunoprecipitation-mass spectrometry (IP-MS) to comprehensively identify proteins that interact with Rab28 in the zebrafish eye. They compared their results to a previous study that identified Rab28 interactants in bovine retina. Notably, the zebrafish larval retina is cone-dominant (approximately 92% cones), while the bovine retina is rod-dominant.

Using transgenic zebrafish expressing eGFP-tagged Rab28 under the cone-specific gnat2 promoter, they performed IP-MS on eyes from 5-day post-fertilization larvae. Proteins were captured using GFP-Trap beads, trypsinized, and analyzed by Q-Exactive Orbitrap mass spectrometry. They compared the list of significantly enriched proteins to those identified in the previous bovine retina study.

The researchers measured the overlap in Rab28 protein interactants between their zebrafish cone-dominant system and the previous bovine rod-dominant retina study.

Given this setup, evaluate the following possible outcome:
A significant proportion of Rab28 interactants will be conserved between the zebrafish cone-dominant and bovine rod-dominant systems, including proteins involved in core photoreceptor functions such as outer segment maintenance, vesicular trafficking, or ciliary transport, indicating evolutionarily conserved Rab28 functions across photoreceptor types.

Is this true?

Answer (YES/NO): NO